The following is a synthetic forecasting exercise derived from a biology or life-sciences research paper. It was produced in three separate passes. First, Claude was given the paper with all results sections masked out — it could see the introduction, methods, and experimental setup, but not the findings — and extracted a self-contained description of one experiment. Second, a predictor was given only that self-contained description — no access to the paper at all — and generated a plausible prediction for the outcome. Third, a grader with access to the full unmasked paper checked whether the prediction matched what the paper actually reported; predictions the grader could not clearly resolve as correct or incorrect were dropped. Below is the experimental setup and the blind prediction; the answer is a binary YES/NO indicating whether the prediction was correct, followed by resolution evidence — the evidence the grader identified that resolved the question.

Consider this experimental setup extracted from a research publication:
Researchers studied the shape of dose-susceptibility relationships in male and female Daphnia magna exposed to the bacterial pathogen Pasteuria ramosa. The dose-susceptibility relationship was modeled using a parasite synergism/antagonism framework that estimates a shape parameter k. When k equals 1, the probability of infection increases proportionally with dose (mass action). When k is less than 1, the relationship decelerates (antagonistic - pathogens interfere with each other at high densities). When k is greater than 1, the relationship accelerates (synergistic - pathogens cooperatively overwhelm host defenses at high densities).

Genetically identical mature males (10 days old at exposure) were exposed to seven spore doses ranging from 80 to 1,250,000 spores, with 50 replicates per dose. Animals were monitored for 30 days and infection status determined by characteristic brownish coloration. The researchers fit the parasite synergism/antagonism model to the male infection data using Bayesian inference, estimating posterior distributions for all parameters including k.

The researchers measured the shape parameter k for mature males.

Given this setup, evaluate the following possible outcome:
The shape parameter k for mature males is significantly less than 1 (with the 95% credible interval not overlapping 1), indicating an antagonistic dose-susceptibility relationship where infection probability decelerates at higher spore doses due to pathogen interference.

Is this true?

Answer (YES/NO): NO